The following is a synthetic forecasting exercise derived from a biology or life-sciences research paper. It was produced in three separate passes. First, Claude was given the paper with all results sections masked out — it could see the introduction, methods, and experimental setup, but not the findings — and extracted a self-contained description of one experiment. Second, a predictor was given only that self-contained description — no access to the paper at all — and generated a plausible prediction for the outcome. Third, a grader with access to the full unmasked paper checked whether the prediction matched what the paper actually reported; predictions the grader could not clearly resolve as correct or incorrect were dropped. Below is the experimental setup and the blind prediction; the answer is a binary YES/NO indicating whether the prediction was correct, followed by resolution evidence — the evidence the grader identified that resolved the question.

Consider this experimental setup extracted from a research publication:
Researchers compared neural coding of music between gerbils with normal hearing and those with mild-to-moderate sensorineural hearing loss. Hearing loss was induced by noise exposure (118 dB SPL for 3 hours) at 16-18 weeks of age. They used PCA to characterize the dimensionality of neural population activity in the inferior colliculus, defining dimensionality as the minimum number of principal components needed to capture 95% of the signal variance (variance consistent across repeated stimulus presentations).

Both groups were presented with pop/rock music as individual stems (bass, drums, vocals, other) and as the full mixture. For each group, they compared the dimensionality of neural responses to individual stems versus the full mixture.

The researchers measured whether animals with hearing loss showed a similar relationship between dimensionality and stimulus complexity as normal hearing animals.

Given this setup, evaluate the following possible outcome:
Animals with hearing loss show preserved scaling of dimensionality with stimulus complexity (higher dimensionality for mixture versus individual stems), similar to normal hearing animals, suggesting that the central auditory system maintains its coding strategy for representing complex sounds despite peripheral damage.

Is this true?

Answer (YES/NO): YES